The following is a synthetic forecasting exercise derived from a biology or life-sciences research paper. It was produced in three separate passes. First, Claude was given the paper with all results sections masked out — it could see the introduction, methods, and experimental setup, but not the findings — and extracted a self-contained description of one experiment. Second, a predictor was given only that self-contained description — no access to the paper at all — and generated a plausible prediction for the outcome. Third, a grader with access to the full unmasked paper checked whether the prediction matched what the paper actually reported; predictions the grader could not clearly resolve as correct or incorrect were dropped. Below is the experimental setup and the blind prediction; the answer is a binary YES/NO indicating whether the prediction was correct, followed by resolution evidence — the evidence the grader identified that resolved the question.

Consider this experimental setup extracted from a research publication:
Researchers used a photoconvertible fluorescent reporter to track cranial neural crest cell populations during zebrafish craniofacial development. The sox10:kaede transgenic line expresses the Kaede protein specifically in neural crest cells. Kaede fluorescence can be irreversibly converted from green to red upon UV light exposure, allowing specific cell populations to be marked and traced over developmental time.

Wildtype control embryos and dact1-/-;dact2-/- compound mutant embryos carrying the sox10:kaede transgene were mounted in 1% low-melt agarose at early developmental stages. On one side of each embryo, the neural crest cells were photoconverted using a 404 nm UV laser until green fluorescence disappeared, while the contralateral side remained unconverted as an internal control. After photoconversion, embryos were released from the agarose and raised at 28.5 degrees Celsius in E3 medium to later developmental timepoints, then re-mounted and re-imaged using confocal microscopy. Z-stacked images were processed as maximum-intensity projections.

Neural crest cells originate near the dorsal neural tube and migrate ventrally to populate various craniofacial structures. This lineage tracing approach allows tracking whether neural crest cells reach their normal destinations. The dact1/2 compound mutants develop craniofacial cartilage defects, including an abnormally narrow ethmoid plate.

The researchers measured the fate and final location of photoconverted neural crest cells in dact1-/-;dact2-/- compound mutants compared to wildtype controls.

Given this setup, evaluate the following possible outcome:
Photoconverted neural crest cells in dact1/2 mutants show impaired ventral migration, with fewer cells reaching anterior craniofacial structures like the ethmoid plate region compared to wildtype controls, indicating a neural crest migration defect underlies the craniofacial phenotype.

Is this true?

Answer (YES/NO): NO